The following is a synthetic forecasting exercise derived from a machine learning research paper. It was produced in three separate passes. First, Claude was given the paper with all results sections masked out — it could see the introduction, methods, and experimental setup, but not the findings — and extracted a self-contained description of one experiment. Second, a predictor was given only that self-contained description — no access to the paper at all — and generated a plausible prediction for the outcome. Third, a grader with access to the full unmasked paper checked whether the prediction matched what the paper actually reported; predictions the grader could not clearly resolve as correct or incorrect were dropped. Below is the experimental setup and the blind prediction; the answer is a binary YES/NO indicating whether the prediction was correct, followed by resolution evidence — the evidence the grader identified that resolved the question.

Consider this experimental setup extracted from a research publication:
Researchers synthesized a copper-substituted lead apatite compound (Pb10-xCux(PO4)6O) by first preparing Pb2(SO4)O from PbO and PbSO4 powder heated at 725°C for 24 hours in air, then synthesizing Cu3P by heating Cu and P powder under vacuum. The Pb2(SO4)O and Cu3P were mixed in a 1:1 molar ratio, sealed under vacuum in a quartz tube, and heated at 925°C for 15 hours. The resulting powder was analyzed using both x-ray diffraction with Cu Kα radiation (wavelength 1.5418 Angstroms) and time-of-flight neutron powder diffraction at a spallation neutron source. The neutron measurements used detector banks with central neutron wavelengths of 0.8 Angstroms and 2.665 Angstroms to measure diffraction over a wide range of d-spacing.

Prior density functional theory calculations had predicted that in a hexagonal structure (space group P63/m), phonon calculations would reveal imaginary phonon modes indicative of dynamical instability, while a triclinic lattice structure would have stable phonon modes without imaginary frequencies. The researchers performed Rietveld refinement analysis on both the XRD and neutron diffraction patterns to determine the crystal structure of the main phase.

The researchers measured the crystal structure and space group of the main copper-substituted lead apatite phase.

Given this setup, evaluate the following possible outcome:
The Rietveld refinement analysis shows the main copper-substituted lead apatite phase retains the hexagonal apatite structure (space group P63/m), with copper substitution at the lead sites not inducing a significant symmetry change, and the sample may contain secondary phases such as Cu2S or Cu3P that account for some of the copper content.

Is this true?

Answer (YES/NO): YES